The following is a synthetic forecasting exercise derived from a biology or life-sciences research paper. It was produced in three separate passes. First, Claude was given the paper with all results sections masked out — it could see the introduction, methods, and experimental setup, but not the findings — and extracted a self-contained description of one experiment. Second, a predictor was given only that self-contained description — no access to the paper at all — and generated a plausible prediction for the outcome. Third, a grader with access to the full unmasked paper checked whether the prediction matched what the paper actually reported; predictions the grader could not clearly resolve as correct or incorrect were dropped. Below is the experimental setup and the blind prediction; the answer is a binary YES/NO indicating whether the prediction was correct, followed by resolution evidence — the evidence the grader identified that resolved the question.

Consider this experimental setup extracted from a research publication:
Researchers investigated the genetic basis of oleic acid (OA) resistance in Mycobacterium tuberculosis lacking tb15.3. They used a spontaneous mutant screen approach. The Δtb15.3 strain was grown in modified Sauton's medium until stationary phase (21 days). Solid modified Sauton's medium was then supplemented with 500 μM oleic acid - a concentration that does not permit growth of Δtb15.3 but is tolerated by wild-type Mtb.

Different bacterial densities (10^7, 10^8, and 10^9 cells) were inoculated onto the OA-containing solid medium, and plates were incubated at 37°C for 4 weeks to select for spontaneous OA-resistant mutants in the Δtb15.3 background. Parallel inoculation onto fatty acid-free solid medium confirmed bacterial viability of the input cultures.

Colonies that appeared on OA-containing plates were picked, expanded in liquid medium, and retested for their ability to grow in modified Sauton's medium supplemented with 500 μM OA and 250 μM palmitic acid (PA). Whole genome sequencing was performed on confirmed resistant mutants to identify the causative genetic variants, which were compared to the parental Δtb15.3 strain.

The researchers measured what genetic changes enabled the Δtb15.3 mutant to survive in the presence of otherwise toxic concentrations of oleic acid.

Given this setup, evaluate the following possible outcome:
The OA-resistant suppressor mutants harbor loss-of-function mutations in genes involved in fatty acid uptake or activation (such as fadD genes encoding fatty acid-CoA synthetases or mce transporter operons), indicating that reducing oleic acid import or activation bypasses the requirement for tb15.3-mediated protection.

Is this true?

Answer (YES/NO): YES